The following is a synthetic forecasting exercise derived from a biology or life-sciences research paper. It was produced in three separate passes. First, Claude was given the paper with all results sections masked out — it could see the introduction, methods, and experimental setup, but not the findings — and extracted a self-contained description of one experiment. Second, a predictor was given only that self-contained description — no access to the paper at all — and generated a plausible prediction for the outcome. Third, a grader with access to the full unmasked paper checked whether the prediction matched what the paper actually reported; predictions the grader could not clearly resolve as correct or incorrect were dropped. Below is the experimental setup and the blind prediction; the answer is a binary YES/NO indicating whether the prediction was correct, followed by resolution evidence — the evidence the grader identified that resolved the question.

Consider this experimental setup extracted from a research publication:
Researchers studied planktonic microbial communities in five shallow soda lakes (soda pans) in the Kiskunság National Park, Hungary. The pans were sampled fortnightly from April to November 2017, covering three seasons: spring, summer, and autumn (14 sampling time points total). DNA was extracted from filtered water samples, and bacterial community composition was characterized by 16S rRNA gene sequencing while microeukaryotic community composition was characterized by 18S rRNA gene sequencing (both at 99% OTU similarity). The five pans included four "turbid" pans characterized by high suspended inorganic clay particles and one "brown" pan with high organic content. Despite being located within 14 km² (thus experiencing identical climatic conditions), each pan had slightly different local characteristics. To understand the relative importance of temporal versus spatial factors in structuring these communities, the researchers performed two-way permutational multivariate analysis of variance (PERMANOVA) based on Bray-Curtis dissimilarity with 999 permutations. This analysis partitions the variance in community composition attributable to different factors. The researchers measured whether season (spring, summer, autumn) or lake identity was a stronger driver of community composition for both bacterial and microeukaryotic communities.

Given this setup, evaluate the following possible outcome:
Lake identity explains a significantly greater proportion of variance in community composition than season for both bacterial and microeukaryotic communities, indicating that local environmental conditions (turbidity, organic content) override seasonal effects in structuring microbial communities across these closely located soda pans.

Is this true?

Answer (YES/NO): YES